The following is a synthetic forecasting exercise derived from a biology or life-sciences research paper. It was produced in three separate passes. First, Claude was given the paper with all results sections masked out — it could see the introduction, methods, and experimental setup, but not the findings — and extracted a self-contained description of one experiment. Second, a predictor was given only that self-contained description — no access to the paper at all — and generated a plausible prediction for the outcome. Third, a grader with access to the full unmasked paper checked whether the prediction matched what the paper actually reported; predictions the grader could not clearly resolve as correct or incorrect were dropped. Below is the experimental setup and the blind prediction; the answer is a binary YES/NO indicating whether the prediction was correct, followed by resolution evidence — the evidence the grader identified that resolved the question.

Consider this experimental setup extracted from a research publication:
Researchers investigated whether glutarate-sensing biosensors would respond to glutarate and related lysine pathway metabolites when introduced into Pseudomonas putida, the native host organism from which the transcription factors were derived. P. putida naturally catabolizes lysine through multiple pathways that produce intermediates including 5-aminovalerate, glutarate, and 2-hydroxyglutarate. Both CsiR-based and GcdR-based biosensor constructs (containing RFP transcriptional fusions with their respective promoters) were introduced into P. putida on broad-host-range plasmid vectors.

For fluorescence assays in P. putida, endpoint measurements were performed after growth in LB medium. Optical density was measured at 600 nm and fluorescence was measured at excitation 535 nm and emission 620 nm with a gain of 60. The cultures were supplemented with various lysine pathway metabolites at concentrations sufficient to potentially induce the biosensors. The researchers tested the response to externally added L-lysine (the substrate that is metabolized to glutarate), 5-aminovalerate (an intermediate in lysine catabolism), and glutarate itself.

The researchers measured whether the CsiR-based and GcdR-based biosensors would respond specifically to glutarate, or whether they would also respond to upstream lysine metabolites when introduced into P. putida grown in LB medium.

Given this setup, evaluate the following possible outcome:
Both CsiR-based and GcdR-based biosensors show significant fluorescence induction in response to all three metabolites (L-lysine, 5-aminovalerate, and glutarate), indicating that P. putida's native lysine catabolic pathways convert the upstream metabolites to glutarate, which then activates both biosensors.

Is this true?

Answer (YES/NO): NO